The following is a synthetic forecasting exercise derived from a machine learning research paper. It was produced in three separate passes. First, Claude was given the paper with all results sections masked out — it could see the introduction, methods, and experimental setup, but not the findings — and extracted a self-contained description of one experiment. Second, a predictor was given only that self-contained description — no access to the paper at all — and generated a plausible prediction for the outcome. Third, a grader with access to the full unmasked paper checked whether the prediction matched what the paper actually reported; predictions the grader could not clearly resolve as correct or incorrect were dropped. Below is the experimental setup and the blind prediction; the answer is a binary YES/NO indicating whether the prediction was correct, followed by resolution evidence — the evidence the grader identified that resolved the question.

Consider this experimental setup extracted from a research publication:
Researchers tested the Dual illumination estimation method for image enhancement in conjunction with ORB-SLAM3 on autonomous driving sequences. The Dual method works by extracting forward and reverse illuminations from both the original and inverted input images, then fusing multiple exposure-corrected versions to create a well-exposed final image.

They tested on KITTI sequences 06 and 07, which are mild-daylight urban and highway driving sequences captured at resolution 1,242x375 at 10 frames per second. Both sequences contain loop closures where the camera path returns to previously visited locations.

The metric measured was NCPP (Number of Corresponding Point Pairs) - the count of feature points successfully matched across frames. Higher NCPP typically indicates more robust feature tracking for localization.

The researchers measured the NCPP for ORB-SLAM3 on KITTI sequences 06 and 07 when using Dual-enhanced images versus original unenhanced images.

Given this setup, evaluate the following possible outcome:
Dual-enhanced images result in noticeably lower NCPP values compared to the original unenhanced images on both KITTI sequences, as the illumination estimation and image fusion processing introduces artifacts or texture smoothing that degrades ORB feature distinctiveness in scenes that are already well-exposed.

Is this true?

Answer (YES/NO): NO